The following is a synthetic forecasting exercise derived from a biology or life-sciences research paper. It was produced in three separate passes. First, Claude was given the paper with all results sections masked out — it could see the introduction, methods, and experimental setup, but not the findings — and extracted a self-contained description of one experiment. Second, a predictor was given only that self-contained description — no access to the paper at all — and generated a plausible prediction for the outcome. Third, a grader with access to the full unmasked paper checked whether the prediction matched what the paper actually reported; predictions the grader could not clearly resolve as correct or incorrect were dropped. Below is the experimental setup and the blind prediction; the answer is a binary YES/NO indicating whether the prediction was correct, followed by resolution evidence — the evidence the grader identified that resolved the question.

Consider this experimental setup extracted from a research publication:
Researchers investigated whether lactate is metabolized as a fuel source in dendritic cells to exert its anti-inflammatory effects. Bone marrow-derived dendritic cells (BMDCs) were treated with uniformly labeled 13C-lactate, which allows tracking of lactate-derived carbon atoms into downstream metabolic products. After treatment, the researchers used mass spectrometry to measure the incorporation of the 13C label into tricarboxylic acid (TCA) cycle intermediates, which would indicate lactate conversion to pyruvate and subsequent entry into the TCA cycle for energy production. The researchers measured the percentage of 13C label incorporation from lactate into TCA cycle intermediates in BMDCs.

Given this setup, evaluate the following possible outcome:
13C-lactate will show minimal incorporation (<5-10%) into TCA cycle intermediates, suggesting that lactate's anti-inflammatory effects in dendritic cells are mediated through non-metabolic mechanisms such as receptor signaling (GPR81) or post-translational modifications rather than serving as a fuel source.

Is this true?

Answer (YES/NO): NO